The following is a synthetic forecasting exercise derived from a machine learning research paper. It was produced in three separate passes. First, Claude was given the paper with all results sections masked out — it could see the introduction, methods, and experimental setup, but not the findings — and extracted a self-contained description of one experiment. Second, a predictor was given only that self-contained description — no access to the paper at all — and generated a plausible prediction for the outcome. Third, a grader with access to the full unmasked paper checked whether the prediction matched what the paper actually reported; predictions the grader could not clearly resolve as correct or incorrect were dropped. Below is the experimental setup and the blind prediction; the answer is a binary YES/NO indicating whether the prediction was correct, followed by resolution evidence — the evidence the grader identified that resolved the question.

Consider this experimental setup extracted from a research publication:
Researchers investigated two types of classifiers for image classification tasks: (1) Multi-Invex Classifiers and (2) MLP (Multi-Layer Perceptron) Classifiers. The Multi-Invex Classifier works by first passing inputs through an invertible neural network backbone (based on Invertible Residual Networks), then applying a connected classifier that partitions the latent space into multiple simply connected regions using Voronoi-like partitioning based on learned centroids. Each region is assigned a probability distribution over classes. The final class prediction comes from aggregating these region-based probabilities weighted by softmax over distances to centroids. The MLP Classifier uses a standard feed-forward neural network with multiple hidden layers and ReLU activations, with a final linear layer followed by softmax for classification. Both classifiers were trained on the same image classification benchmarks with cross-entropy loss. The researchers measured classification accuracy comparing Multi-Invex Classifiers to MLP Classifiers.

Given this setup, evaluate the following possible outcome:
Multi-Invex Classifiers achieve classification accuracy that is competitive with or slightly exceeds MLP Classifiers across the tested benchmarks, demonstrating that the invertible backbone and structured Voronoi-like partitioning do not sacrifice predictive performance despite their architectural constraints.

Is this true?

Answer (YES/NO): NO